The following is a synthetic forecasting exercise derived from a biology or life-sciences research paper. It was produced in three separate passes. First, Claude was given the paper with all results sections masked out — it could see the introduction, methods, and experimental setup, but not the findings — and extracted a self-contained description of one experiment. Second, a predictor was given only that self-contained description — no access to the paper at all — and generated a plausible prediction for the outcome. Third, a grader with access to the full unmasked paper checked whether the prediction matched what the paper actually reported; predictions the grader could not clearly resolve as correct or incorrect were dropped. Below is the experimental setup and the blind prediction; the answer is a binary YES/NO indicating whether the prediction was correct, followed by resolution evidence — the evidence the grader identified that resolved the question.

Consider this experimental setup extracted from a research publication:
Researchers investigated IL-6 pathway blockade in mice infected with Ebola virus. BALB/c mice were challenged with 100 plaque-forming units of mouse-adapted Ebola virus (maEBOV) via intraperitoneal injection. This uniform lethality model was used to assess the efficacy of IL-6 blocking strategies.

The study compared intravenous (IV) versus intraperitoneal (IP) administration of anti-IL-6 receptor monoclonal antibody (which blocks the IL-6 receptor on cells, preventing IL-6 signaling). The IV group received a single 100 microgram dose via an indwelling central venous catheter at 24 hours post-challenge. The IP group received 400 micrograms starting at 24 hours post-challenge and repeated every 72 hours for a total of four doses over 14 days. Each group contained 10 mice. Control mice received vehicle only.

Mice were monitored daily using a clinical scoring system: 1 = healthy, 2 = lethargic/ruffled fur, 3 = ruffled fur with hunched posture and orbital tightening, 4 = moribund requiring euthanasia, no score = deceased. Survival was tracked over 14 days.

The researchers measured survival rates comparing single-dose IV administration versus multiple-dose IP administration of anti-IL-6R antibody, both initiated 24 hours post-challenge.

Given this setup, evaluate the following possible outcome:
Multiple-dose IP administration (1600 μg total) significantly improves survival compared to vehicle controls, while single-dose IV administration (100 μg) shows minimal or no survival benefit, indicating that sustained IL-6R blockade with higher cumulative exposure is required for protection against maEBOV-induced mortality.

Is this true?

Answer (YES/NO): NO